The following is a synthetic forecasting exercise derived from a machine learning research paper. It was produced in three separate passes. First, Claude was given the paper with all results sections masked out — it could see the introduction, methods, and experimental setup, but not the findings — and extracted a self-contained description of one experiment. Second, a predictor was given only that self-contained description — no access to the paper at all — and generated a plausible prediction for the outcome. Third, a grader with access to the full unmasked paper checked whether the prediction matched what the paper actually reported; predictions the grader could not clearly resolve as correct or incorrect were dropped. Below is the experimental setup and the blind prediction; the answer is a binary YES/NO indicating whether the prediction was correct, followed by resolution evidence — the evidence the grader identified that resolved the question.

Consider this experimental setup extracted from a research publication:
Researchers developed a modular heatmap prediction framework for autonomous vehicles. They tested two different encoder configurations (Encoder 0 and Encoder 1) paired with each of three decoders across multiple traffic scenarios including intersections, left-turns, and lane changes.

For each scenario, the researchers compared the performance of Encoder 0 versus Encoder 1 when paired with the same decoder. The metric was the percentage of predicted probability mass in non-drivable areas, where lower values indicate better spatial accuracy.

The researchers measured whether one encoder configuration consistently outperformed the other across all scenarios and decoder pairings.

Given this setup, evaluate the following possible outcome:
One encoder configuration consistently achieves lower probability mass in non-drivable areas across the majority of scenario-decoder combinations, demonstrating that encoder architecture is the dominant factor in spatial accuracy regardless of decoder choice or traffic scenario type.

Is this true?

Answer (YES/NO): NO